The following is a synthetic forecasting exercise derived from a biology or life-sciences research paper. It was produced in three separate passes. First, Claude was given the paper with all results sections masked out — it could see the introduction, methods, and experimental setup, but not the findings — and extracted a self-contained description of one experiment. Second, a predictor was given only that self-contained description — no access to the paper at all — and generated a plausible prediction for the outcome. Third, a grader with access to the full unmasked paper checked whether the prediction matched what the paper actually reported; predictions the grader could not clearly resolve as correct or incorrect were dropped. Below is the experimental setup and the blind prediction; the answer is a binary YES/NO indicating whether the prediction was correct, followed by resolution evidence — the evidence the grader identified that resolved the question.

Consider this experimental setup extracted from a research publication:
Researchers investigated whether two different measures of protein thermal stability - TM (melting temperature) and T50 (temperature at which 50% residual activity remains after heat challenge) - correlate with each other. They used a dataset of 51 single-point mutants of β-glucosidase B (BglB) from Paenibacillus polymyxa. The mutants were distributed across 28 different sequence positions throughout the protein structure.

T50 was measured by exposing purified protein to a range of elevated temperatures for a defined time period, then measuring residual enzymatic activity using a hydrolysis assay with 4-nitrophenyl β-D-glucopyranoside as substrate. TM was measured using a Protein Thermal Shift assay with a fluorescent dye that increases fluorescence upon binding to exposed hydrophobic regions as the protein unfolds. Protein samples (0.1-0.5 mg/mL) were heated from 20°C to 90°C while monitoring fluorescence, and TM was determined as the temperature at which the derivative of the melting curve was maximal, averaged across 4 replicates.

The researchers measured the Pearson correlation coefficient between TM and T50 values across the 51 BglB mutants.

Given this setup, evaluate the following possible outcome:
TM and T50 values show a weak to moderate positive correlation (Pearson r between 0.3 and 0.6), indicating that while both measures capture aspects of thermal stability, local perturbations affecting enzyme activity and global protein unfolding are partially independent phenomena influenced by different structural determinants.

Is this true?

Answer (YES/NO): YES